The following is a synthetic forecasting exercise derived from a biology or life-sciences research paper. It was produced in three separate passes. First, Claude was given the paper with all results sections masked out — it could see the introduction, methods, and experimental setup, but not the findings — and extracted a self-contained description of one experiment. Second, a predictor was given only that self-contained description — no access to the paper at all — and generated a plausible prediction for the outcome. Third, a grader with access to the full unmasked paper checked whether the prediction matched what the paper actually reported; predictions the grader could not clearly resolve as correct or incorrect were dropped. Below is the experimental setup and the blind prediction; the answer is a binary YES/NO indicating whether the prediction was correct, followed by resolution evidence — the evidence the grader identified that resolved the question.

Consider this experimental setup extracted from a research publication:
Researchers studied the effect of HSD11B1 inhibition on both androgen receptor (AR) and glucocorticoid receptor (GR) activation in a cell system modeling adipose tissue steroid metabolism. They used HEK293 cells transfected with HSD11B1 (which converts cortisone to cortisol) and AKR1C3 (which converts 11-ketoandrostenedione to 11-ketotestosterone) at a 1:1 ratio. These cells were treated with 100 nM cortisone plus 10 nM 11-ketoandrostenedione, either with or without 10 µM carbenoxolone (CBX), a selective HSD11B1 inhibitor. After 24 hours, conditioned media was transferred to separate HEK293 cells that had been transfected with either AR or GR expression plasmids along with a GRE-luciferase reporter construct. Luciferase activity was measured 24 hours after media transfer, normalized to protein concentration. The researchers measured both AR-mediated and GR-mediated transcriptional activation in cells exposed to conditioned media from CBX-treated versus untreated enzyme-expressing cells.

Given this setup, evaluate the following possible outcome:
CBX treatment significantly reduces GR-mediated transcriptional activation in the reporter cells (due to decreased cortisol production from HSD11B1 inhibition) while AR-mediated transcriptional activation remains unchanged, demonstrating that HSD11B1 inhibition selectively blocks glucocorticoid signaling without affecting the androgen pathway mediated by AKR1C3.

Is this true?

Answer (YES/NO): NO